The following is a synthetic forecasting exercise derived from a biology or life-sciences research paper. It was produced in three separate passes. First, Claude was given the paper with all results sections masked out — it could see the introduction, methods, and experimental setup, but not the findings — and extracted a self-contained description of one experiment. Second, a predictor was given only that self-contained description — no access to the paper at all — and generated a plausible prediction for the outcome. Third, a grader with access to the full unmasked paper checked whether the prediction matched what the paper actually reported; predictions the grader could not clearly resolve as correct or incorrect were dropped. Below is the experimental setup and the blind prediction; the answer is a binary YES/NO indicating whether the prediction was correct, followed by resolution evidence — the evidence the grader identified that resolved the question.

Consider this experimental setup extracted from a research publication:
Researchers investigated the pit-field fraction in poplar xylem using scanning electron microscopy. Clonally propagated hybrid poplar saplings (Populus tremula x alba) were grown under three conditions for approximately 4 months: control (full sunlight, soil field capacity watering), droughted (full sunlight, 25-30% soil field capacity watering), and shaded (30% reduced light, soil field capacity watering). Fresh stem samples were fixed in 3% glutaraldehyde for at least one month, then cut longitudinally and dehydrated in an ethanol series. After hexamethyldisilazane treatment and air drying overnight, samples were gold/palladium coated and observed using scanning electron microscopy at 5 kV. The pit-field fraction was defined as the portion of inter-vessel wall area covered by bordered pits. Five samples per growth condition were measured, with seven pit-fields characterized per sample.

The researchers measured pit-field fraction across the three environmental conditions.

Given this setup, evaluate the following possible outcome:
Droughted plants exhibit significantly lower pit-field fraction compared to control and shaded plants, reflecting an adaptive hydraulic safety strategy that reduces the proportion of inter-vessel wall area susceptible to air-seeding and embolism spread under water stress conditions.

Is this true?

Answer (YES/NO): NO